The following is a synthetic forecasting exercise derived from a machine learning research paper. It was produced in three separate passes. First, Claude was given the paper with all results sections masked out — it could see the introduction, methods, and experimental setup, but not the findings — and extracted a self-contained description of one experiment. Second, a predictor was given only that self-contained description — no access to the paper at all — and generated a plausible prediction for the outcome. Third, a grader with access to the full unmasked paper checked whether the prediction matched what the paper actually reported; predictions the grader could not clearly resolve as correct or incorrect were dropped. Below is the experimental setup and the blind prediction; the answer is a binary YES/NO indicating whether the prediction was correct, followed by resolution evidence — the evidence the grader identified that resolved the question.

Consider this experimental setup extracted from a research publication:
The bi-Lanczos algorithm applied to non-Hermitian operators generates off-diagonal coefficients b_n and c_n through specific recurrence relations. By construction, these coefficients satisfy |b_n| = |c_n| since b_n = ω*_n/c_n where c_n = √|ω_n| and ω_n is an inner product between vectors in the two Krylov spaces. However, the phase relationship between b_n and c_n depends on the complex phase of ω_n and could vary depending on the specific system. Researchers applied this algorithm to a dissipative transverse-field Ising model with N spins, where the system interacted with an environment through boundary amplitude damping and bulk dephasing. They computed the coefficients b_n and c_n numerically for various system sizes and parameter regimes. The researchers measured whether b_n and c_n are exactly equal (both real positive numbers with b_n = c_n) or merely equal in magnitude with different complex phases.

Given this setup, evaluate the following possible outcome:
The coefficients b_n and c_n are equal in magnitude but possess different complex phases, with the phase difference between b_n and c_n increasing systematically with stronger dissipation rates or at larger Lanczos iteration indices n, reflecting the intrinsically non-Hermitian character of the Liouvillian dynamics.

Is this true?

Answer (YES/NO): NO